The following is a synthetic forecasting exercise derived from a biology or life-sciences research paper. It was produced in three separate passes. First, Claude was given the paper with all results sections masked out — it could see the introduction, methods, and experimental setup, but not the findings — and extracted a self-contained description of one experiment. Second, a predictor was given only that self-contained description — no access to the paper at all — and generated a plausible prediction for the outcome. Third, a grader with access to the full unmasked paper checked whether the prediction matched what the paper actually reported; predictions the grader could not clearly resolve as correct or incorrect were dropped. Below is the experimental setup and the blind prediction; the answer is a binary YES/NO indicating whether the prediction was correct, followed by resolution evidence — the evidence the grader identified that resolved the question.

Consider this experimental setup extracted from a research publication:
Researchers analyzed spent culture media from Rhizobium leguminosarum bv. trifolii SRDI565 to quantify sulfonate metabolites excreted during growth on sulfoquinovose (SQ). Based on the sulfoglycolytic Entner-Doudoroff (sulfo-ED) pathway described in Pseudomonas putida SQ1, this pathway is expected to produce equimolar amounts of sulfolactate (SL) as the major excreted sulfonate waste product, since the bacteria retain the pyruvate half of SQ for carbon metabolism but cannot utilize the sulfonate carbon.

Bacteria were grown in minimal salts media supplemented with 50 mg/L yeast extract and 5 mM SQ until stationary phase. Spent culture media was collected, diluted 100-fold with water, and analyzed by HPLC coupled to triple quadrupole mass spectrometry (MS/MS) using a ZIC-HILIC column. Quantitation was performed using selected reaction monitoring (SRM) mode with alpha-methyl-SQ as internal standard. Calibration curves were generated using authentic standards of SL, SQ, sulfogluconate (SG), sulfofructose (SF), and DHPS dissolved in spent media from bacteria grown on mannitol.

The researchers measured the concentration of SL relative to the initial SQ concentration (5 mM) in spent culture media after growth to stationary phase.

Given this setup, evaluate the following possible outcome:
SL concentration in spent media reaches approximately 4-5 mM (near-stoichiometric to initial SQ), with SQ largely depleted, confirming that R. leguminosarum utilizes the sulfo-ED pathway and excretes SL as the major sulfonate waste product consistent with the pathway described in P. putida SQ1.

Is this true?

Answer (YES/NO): NO